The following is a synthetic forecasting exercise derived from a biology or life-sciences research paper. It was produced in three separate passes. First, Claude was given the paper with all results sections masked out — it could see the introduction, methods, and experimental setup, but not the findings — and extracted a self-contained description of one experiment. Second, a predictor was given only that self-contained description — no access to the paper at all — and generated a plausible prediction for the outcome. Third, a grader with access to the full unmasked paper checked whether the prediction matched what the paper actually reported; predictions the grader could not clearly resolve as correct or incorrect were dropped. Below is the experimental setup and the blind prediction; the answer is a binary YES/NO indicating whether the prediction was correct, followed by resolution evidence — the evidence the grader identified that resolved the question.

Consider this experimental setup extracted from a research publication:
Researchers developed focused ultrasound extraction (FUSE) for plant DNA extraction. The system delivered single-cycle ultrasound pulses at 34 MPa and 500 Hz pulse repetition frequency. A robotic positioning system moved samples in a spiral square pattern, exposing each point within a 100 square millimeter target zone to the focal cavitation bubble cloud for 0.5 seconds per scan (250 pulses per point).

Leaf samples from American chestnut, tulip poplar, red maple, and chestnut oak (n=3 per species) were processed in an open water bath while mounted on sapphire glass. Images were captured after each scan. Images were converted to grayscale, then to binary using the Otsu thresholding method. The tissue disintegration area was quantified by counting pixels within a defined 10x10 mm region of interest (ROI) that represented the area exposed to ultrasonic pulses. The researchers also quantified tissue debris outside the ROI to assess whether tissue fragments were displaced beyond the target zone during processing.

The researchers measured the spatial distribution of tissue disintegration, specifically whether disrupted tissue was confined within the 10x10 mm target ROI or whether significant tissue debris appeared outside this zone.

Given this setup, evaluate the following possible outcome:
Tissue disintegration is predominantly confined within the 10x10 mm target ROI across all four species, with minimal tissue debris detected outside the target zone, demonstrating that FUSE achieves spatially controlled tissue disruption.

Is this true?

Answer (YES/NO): NO